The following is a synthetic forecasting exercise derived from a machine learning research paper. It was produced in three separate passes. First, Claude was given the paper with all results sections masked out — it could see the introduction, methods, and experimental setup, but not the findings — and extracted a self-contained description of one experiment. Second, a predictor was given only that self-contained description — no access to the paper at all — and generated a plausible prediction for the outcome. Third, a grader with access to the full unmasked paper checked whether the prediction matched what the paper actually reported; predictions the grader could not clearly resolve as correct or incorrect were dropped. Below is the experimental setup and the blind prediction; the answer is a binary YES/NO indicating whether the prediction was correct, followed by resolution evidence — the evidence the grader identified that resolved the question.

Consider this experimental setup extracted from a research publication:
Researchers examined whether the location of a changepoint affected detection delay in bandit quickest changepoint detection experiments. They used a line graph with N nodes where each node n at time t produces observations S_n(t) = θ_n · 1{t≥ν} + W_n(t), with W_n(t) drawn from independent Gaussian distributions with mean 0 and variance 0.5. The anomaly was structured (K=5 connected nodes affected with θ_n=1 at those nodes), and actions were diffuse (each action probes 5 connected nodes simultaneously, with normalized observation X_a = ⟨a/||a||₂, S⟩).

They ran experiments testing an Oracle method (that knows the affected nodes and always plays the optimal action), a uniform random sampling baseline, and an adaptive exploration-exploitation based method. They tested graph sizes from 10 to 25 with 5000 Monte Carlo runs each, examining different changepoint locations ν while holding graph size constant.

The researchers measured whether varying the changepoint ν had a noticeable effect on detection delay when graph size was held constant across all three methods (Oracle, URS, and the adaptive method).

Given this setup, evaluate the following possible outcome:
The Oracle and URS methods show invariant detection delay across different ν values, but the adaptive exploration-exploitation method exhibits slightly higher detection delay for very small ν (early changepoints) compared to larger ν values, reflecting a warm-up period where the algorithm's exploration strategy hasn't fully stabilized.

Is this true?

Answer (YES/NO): NO